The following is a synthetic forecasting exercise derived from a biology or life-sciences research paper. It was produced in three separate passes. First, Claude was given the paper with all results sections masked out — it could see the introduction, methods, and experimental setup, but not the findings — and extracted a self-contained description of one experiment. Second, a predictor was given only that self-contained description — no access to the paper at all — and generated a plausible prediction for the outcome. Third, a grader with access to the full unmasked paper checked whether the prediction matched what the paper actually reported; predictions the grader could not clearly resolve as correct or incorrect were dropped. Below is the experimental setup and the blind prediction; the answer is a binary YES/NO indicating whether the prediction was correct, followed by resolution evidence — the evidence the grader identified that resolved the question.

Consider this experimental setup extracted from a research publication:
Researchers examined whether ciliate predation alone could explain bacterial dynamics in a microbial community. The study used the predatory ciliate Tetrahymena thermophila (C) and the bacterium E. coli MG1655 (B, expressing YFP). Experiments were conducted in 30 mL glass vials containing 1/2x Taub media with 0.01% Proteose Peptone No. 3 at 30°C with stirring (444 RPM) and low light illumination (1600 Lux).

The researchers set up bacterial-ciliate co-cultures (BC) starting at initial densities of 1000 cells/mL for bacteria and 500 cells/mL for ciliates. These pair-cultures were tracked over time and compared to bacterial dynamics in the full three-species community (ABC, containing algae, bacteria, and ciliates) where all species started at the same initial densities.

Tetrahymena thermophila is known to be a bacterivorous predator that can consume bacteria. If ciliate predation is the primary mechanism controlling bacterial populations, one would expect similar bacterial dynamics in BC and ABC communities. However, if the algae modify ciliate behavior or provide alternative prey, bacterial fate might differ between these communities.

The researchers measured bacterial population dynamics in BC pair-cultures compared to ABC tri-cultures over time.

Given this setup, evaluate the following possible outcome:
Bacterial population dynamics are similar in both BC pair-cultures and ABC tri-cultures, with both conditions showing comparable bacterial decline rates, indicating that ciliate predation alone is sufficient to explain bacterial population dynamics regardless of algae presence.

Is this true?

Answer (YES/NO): NO